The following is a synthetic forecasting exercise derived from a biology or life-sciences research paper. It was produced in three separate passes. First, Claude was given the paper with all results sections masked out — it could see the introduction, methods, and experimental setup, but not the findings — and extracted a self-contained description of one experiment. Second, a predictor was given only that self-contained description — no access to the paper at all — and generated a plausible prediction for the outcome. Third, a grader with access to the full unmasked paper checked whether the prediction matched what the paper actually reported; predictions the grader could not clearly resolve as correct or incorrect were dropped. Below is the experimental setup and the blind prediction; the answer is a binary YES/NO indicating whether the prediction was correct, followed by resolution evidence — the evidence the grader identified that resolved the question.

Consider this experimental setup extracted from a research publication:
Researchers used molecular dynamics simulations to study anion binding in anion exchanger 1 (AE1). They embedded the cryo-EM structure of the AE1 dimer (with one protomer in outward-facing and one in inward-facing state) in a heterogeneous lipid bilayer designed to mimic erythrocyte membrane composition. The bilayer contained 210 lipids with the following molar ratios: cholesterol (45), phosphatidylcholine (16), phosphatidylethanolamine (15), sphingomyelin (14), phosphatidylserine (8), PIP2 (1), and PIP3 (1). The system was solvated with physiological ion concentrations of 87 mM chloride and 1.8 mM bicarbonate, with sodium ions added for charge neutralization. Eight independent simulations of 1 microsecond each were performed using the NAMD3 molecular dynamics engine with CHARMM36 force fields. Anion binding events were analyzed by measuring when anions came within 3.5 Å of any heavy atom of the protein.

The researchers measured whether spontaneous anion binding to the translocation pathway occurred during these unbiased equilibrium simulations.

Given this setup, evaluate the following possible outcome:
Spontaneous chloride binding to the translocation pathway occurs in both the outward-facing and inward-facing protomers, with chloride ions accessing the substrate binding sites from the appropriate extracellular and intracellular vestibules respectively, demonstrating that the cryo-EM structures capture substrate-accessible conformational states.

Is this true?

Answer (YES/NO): YES